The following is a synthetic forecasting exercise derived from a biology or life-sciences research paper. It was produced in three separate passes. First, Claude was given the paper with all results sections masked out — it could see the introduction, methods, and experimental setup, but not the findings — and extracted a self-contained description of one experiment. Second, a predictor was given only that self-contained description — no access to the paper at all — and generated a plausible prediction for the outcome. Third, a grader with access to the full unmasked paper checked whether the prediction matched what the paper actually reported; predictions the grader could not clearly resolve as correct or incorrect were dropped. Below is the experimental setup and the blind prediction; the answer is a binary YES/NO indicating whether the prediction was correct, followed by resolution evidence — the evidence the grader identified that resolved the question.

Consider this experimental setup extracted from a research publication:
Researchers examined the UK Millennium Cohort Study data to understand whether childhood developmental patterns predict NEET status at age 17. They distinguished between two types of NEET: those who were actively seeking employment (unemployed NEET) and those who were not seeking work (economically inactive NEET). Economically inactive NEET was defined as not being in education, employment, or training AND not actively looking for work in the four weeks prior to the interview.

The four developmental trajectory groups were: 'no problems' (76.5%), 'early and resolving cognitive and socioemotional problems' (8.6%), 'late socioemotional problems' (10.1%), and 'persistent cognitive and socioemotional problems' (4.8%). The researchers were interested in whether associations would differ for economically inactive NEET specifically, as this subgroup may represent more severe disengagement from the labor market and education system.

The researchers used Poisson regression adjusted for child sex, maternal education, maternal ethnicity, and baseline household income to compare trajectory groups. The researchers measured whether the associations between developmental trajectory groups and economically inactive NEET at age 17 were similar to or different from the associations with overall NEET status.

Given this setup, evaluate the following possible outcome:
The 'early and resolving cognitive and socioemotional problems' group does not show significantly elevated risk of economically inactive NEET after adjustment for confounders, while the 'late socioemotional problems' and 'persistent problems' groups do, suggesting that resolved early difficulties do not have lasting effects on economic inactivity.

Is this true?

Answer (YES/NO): YES